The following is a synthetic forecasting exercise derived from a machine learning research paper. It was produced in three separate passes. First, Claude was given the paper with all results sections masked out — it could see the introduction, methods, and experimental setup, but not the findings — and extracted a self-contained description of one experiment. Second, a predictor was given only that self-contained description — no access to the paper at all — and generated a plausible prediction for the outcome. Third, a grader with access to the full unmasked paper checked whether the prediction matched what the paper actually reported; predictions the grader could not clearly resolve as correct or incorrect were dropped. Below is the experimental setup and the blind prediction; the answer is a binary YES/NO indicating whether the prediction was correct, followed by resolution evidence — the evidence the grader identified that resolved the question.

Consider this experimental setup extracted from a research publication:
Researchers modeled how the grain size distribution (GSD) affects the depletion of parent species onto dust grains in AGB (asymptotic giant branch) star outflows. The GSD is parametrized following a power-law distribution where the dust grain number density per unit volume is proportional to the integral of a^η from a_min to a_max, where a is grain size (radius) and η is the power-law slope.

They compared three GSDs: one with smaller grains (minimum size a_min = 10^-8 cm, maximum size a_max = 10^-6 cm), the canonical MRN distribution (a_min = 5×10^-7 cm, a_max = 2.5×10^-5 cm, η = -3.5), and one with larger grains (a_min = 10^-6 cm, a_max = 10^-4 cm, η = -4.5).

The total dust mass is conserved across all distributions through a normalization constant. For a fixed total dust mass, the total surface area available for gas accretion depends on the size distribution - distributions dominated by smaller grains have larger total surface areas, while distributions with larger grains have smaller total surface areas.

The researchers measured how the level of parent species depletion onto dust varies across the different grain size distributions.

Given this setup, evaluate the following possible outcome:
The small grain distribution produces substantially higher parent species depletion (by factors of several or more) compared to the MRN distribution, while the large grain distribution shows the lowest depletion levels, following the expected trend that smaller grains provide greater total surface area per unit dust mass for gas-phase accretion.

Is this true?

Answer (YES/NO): YES